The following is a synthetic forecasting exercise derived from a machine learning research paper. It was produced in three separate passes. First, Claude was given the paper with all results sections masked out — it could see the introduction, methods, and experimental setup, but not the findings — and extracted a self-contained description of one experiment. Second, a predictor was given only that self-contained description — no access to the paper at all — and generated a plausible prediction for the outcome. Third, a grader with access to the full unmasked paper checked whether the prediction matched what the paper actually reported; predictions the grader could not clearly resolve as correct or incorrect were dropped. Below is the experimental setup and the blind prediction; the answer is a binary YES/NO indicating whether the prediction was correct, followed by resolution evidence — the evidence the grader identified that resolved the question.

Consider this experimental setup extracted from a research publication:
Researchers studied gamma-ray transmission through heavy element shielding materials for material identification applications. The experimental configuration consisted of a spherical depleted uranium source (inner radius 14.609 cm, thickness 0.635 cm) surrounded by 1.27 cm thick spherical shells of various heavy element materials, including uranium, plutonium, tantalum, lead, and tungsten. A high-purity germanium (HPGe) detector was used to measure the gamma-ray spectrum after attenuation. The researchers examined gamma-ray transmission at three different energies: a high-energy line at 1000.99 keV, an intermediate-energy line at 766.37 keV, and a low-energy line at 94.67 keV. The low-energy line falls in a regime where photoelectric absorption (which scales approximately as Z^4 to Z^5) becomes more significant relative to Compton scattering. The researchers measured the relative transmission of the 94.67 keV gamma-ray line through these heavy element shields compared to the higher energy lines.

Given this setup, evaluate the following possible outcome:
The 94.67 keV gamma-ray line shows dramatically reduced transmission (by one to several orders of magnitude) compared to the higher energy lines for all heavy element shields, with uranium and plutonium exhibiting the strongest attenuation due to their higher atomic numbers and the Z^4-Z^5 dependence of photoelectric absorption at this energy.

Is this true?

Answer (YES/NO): NO